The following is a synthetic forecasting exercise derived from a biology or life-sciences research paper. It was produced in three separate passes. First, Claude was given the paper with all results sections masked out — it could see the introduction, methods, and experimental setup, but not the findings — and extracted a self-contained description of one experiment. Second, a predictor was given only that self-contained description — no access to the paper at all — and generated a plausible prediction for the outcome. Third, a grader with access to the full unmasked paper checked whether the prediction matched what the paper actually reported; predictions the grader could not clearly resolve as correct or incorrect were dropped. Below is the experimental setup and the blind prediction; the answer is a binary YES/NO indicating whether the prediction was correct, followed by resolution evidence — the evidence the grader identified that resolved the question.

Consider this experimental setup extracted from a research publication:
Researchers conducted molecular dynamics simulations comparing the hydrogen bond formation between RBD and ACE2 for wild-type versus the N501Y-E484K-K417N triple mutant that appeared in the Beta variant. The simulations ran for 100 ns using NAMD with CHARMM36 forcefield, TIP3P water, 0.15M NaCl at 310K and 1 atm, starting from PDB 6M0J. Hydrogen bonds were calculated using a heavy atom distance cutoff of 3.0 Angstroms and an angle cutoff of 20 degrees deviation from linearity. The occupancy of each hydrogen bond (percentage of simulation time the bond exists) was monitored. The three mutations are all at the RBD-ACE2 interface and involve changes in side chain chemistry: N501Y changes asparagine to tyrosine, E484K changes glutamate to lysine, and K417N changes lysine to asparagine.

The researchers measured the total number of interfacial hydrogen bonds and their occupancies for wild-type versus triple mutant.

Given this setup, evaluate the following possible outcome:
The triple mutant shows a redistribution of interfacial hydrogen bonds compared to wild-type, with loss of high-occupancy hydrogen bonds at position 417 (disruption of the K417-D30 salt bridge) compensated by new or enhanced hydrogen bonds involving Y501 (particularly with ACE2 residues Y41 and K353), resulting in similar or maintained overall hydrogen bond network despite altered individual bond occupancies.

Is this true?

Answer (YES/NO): NO